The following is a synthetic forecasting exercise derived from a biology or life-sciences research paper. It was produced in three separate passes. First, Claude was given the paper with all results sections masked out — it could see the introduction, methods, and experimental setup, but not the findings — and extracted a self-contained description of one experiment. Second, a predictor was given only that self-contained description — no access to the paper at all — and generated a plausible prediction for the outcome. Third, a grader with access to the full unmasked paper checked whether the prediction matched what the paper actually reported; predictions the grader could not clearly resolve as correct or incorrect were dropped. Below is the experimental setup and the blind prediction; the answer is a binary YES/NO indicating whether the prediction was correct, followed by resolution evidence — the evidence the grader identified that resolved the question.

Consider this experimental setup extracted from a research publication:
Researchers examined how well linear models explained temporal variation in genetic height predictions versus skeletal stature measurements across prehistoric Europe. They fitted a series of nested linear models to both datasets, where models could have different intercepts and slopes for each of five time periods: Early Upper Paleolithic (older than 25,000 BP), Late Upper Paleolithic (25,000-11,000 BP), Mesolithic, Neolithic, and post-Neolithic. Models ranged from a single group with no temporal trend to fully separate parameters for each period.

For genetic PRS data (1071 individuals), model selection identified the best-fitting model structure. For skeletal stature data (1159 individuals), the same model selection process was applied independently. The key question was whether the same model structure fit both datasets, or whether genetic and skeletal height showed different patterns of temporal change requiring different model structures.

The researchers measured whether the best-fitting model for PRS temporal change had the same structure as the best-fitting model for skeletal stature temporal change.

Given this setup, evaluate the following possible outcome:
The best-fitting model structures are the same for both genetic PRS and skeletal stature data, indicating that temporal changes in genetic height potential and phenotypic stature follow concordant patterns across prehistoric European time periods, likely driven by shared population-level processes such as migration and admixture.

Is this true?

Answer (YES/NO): NO